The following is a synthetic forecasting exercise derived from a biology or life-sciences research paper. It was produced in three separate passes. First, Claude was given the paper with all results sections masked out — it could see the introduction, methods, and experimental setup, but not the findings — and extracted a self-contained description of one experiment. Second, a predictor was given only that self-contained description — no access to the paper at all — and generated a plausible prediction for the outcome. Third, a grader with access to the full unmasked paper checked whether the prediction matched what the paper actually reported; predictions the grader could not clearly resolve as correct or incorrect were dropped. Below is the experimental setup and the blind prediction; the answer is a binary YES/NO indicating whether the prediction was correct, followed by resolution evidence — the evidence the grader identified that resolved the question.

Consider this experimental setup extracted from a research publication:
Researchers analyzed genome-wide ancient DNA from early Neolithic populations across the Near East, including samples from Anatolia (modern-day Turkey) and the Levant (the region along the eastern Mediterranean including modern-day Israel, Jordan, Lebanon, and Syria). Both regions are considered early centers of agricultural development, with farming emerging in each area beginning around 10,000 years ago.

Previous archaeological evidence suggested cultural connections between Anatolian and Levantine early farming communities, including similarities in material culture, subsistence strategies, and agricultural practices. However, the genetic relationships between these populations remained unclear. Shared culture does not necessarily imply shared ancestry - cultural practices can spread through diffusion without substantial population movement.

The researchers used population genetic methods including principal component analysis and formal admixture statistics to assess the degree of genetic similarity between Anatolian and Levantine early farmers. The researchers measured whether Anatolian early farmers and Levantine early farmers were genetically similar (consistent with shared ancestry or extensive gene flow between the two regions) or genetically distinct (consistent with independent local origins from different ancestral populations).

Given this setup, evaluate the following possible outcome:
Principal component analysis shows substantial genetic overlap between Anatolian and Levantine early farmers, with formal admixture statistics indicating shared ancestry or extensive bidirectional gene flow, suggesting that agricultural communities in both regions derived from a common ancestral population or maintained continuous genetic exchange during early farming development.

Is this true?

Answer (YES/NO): NO